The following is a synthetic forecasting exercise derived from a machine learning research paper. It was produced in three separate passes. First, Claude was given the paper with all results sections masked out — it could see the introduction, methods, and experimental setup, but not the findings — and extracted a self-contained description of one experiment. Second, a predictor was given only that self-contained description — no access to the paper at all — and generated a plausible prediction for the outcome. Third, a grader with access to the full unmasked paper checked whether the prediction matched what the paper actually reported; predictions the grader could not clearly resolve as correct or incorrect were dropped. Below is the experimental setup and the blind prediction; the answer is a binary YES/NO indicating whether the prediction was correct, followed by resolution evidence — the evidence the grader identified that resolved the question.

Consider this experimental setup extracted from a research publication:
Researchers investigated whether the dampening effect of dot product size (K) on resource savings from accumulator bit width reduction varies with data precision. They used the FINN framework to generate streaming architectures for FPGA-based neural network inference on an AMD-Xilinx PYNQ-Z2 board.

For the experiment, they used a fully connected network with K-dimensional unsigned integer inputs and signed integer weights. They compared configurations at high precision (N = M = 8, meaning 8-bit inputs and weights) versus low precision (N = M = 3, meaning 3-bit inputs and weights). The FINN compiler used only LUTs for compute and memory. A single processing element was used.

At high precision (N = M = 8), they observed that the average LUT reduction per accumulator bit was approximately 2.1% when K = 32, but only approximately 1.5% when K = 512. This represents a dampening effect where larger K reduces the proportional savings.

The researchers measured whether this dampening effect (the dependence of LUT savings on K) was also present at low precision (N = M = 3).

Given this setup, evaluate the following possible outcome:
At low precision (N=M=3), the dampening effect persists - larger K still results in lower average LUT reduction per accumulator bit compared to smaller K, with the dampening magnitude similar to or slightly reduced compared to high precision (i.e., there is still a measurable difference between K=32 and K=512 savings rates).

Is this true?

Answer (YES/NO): NO